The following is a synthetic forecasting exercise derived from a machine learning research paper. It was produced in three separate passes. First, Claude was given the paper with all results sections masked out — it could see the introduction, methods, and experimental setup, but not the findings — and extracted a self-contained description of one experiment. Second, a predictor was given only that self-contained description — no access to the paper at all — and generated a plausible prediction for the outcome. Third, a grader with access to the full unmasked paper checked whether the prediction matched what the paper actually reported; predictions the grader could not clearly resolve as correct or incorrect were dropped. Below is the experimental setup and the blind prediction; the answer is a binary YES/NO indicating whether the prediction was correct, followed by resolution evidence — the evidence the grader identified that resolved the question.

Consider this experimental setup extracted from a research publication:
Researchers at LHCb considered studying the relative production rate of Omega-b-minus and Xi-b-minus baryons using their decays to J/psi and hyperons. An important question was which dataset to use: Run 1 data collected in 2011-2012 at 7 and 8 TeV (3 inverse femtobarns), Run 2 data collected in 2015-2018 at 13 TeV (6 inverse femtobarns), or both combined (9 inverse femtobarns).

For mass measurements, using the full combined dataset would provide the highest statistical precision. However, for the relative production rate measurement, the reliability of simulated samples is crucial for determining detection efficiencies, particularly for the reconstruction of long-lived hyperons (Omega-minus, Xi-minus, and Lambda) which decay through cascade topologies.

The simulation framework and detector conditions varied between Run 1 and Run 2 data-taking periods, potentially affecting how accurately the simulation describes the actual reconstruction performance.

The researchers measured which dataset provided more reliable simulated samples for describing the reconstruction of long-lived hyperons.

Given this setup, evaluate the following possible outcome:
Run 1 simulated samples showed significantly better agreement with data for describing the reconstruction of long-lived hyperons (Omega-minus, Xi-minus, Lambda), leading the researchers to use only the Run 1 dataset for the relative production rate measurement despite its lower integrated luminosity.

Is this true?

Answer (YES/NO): NO